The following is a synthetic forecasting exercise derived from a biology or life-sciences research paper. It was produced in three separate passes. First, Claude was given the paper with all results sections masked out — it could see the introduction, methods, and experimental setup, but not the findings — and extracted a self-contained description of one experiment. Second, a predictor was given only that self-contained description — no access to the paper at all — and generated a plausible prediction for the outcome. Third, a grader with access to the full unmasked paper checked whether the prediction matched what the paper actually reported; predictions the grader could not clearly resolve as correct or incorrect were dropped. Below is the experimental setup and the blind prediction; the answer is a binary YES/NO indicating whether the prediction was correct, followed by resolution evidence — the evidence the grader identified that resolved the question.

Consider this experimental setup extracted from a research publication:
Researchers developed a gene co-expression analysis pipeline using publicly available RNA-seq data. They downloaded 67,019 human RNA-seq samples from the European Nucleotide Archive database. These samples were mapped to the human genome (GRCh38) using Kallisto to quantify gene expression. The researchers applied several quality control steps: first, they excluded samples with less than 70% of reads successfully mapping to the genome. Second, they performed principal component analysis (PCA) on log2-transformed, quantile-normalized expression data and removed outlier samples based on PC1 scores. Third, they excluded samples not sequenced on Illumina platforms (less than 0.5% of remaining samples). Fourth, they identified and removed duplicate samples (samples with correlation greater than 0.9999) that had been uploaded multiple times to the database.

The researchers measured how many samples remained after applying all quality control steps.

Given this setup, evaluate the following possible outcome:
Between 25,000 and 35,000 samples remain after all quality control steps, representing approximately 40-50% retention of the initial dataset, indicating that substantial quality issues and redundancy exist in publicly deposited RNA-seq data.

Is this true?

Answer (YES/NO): YES